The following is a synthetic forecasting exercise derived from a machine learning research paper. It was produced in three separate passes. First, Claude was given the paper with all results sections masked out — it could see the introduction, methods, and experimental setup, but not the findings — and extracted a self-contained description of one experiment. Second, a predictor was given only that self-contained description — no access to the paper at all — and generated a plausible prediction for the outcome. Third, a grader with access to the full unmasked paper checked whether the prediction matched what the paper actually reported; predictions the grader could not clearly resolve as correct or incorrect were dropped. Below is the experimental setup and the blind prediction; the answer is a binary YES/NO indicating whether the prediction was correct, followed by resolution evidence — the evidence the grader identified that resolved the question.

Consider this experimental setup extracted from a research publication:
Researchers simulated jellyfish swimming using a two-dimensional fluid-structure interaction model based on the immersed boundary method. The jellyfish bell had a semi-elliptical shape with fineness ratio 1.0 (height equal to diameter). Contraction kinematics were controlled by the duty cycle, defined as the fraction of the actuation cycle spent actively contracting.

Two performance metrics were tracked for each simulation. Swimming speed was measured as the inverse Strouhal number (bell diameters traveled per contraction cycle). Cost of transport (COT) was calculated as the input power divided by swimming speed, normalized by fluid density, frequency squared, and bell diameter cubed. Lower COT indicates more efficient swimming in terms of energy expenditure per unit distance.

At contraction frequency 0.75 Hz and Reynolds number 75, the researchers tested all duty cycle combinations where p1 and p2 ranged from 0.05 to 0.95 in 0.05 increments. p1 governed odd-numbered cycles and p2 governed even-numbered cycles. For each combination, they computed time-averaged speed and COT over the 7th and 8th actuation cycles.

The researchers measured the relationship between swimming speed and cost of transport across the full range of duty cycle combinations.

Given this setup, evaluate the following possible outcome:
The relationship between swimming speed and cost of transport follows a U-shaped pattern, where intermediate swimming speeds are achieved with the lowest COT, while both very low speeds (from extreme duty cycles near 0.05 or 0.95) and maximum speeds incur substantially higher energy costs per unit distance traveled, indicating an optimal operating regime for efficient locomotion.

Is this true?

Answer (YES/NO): NO